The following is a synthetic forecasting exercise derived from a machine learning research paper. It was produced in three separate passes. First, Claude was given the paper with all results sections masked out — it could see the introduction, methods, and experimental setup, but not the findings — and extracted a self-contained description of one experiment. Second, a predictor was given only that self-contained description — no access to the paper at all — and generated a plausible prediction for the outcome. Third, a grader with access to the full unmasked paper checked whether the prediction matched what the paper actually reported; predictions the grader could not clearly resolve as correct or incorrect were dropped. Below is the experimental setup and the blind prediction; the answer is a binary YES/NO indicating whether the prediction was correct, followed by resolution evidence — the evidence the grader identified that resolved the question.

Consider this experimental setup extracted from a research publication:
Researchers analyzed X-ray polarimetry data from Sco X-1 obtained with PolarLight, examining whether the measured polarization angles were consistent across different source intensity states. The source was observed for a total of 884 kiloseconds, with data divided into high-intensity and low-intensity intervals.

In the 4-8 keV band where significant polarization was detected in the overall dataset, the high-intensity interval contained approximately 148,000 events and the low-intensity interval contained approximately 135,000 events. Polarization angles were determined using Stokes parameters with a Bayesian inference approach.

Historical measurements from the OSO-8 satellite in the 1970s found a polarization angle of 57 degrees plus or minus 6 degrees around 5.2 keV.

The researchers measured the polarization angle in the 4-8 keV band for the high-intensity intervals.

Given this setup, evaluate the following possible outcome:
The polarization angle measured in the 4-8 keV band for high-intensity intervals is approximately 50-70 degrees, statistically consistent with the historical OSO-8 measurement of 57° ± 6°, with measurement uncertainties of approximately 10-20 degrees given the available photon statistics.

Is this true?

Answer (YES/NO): NO